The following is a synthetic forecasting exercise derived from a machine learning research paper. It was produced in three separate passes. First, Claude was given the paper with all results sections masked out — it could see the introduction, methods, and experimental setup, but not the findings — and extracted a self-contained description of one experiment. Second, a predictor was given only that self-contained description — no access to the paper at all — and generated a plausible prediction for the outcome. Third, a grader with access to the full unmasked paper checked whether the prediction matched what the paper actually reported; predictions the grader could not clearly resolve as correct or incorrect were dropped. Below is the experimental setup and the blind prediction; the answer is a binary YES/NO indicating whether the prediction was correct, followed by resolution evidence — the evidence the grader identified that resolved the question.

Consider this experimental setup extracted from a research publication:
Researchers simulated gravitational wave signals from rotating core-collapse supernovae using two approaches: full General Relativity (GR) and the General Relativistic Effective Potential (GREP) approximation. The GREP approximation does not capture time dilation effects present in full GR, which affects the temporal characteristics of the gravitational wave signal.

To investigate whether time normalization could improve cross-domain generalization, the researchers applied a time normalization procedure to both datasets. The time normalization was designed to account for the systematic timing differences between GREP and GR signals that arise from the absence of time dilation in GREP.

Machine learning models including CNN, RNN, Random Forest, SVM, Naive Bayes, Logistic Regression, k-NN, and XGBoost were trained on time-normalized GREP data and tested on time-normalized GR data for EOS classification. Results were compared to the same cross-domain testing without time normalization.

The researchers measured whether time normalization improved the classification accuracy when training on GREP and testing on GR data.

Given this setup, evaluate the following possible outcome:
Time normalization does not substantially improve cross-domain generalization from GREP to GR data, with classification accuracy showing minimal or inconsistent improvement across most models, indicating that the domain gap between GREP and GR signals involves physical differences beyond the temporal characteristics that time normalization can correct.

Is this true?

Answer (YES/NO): NO